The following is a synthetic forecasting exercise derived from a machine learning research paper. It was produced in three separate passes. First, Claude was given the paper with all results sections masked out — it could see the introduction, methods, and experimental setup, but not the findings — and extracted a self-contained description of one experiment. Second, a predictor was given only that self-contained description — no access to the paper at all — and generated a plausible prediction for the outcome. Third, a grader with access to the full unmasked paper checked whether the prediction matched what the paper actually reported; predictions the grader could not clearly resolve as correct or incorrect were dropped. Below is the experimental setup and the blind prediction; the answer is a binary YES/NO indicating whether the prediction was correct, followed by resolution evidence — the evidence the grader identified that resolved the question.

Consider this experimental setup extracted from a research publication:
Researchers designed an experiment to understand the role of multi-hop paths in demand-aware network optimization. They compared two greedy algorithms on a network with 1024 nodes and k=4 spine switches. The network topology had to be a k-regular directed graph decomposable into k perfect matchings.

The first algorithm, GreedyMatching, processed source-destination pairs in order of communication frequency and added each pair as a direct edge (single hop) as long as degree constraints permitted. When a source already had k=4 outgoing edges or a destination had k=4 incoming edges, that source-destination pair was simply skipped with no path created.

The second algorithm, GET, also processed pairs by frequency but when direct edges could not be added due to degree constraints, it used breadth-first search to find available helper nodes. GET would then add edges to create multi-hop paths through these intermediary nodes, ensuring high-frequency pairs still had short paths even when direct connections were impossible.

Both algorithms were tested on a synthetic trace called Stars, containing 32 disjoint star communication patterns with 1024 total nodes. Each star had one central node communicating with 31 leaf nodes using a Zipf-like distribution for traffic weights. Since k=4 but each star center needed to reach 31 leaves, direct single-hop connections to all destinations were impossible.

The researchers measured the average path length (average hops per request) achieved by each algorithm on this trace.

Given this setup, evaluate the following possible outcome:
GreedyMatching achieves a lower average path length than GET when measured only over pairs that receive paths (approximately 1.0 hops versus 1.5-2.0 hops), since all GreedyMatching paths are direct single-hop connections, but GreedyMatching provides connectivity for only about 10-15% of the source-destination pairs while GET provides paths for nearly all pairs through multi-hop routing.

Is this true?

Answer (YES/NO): NO